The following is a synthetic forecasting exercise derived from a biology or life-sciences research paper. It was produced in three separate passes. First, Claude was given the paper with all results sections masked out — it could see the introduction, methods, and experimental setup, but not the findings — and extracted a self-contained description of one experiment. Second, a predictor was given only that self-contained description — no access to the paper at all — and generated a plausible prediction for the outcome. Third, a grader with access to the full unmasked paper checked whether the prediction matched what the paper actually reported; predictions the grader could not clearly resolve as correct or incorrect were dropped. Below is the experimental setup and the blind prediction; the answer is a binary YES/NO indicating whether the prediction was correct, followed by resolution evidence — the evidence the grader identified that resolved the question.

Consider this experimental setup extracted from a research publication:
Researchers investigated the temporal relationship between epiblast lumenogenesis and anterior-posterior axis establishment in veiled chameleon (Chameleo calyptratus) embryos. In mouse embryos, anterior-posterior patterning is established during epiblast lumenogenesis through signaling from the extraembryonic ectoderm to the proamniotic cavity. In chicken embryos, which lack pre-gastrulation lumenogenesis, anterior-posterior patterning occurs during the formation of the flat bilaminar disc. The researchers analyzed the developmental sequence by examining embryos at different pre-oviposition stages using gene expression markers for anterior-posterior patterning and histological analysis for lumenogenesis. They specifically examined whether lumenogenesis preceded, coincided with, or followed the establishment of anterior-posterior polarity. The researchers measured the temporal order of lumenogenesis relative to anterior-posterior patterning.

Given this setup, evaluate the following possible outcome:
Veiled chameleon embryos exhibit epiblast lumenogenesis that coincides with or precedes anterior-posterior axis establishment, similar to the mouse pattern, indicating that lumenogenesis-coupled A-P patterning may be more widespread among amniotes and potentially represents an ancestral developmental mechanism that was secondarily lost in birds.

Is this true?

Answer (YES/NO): NO